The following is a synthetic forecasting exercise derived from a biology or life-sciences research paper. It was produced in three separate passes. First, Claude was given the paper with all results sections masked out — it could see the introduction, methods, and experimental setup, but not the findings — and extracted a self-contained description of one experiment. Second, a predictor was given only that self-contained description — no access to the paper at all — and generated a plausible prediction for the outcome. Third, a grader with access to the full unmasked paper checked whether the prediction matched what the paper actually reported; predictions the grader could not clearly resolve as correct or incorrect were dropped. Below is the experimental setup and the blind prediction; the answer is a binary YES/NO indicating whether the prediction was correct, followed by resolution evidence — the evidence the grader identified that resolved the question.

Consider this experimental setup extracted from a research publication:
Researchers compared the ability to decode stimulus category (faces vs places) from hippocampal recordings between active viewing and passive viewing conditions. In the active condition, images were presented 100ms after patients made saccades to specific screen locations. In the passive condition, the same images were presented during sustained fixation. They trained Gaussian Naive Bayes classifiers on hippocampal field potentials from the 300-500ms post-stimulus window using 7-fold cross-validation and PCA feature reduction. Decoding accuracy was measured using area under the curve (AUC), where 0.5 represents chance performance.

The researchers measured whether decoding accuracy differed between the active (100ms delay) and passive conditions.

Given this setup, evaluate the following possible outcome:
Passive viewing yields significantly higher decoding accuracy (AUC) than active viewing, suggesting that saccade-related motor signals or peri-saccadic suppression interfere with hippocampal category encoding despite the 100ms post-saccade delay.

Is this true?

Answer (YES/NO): NO